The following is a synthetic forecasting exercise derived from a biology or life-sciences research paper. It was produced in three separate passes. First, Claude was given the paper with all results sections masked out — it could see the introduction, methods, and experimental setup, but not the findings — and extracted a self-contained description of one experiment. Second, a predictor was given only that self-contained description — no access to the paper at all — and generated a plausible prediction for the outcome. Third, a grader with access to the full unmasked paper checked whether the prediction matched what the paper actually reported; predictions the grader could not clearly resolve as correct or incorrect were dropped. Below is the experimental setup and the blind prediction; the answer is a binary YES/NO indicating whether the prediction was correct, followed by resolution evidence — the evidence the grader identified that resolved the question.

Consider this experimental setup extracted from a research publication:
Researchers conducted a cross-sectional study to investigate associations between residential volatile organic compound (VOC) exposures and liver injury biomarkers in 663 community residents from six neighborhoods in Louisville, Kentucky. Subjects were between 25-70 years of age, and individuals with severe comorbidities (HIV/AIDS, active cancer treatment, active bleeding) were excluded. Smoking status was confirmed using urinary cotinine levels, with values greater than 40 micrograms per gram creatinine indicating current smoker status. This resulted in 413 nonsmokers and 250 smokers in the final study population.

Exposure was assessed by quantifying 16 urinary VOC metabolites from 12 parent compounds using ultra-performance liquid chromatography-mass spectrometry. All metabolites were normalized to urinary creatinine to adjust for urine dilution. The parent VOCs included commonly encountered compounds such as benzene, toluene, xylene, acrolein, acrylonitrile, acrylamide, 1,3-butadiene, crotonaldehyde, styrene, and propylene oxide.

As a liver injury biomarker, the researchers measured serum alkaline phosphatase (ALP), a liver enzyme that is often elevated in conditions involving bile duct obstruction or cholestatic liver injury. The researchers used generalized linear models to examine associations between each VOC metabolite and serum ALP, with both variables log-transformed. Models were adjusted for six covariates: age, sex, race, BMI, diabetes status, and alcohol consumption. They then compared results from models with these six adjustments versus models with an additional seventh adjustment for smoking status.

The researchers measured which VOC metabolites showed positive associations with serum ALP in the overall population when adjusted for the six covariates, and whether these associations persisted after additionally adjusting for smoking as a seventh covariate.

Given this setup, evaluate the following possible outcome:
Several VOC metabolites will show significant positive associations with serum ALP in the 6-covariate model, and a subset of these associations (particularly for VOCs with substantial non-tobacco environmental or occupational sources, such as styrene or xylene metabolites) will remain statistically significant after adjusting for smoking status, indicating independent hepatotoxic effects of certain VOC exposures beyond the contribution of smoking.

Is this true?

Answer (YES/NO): NO